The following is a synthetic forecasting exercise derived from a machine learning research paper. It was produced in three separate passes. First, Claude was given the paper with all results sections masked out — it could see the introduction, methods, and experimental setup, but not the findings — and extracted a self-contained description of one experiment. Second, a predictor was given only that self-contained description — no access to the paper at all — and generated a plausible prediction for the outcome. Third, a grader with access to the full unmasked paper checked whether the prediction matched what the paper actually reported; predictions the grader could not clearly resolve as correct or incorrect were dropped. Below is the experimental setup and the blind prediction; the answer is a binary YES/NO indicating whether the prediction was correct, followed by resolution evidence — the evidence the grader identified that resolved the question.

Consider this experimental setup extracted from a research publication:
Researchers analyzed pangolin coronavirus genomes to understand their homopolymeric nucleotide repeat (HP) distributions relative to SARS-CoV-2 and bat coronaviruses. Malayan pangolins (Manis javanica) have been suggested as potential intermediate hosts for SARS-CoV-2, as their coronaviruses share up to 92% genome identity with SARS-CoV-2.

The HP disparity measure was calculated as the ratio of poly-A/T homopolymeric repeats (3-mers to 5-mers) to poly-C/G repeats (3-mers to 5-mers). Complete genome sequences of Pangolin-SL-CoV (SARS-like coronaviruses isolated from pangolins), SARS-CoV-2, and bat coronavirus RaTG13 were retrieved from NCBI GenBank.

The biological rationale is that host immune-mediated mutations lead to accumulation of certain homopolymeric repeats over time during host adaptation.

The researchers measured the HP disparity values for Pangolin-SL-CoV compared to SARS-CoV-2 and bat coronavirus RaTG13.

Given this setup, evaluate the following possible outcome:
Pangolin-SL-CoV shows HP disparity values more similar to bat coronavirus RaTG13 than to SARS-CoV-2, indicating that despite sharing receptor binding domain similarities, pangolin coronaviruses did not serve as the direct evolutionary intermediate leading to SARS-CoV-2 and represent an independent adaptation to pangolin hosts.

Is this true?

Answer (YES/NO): NO